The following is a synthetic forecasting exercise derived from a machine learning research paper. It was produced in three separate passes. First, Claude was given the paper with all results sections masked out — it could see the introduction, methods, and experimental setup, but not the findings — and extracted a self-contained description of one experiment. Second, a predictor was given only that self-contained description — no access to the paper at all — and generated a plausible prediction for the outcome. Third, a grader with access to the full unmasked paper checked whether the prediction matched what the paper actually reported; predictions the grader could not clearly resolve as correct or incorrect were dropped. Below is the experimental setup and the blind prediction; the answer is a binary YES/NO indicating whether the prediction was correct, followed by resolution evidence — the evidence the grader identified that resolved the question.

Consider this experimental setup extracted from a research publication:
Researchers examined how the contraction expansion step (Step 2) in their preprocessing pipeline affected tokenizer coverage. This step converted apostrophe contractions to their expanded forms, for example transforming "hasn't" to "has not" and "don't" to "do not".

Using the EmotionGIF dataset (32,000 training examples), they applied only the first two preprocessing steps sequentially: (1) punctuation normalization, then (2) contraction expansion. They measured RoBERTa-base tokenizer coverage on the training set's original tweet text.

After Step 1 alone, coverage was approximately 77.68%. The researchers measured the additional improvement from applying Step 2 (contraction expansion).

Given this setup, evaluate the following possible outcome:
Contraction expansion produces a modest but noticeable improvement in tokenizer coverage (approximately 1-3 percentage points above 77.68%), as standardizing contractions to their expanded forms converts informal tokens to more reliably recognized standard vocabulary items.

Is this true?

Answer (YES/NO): YES